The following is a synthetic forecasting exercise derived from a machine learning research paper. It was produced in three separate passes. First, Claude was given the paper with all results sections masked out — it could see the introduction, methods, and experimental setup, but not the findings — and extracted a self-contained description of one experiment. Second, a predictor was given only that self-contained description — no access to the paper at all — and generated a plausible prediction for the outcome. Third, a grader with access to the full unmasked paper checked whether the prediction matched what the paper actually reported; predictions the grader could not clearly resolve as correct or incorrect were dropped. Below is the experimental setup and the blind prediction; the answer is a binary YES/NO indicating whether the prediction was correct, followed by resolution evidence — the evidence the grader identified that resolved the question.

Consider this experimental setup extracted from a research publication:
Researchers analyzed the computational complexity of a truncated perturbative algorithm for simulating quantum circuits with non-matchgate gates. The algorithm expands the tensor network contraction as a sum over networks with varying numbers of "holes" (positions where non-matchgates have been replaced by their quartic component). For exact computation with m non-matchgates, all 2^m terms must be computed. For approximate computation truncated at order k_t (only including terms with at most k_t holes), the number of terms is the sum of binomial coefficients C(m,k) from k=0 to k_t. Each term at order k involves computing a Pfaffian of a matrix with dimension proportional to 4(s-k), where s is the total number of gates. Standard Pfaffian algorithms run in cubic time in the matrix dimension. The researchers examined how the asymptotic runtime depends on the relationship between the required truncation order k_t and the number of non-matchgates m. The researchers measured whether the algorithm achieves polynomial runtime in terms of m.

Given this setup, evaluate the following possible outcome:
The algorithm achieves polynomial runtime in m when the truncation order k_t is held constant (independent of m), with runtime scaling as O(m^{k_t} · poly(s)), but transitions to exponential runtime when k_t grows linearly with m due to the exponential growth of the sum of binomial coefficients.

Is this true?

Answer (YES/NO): YES